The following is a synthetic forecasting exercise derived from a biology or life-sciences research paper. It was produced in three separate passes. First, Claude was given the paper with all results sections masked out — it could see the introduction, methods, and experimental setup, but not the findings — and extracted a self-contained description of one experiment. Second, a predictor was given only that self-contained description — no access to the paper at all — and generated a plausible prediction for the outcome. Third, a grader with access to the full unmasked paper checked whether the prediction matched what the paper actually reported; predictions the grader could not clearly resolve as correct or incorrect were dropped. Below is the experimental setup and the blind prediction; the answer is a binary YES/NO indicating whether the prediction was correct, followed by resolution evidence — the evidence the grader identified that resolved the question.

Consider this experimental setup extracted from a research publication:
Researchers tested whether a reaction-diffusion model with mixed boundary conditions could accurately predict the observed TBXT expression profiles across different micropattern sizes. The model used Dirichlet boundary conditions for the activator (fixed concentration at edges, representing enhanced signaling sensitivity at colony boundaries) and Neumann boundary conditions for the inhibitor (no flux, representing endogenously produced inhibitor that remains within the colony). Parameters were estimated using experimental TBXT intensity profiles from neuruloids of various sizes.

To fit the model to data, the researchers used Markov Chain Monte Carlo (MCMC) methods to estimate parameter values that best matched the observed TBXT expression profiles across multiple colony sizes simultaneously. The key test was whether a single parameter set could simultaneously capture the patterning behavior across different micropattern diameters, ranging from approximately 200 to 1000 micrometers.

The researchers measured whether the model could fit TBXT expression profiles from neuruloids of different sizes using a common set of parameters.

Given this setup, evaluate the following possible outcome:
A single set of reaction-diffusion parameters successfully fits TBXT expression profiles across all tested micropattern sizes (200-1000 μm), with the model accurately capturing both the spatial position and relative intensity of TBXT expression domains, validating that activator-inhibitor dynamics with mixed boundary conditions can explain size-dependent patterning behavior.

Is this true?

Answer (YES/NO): YES